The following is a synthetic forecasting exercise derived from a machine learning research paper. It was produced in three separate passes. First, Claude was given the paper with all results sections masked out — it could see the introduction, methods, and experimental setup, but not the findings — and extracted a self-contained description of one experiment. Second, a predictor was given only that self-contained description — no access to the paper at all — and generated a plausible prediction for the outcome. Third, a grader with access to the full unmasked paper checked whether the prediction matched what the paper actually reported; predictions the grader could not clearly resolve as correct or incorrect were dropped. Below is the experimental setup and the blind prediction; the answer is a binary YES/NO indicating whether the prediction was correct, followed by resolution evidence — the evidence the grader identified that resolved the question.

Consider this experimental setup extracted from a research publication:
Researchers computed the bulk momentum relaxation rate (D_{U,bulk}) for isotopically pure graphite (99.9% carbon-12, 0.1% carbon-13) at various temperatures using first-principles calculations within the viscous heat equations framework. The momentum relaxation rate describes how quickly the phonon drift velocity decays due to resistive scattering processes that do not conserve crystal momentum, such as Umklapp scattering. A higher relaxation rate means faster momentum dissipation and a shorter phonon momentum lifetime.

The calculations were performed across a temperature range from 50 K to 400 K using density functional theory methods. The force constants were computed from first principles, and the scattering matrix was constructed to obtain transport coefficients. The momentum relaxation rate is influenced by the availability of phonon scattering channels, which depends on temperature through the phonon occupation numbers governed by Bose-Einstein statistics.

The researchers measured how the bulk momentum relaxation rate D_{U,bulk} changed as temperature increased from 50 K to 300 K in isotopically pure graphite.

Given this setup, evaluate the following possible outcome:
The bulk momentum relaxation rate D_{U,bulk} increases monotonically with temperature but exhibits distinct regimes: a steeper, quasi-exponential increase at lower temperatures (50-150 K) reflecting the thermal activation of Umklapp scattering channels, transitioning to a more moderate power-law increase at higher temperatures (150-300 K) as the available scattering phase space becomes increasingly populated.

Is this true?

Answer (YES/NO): NO